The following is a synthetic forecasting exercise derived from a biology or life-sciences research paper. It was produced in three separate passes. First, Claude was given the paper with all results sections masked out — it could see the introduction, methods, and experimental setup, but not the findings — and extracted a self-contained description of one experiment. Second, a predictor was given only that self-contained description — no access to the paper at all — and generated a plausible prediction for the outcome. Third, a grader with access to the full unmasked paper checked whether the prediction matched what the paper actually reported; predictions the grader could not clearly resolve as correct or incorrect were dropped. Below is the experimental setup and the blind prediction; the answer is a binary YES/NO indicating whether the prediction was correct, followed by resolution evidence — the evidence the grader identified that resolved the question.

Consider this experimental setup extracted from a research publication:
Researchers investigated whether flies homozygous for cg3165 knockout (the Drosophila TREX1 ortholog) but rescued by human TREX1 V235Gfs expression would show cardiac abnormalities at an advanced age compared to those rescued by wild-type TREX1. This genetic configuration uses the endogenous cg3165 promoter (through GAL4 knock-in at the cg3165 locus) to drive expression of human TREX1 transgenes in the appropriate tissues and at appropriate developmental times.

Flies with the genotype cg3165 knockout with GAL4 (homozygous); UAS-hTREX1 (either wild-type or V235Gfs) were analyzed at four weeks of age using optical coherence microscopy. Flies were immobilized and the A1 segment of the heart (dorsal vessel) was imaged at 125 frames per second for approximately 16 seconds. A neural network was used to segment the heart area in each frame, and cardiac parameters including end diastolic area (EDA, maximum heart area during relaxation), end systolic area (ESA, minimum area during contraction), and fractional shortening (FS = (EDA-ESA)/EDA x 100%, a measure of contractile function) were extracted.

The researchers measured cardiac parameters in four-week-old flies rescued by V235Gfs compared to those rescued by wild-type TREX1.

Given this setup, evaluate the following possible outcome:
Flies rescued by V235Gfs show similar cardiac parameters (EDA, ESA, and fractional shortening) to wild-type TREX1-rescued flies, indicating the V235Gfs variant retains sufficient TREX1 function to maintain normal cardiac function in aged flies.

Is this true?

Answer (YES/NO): NO